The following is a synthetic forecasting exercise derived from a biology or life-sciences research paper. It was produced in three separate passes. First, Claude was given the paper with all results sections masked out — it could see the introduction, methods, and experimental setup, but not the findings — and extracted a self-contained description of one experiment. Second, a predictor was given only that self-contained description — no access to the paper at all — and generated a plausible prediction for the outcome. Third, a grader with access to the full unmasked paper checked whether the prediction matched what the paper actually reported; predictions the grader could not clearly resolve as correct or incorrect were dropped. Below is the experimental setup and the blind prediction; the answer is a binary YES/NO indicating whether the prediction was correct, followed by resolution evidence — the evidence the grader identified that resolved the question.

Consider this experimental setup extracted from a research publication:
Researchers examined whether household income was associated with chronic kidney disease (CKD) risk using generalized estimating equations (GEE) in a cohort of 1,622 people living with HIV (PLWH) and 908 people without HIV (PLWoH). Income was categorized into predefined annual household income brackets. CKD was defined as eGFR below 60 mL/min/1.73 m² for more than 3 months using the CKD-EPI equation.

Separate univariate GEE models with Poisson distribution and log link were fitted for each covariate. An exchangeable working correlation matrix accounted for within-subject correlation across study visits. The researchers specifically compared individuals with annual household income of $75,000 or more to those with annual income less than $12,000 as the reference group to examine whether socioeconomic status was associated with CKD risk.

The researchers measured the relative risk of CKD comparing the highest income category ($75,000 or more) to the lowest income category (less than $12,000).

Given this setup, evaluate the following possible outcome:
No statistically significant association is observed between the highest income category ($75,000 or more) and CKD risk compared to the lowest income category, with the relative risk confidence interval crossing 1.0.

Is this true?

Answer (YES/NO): NO